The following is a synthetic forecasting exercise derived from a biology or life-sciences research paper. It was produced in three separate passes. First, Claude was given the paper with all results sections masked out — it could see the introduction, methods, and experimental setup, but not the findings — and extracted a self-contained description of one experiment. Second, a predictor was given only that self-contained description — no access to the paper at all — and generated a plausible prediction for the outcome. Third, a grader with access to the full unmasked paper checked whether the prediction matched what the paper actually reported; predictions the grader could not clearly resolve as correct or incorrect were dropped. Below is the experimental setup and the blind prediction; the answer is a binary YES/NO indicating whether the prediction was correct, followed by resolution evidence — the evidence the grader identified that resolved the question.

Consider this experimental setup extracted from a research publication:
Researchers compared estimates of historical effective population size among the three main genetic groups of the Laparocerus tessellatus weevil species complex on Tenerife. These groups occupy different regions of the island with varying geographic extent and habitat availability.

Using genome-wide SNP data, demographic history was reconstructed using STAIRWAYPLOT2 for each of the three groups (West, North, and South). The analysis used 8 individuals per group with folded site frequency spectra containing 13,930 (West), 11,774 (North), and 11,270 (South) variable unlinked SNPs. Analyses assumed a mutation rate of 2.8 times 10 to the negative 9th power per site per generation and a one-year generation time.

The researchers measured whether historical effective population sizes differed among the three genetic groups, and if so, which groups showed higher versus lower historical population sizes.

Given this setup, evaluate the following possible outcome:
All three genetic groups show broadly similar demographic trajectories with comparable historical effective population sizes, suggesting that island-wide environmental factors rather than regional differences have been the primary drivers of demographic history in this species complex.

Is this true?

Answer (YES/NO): NO